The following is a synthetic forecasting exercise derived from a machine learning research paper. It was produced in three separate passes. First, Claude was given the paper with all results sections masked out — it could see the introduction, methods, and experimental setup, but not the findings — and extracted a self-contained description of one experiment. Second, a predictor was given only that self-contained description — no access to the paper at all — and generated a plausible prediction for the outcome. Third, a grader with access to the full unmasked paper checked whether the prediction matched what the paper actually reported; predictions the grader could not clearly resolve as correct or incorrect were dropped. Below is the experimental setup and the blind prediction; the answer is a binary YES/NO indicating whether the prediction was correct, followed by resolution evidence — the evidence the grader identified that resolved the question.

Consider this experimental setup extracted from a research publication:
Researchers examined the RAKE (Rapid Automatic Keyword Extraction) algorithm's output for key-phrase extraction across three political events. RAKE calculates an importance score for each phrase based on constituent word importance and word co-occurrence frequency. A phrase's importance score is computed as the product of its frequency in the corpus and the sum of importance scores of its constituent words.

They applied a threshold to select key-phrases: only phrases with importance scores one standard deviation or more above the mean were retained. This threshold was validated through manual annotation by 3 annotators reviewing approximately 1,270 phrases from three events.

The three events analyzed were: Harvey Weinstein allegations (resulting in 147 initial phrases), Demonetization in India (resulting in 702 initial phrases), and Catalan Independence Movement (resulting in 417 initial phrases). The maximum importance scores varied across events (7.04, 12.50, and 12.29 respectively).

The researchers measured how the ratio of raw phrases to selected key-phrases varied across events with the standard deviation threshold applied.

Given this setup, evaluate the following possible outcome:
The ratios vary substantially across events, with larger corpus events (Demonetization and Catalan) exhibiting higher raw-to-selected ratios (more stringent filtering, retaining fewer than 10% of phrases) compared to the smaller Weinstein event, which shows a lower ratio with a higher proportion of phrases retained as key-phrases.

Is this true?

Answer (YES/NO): NO